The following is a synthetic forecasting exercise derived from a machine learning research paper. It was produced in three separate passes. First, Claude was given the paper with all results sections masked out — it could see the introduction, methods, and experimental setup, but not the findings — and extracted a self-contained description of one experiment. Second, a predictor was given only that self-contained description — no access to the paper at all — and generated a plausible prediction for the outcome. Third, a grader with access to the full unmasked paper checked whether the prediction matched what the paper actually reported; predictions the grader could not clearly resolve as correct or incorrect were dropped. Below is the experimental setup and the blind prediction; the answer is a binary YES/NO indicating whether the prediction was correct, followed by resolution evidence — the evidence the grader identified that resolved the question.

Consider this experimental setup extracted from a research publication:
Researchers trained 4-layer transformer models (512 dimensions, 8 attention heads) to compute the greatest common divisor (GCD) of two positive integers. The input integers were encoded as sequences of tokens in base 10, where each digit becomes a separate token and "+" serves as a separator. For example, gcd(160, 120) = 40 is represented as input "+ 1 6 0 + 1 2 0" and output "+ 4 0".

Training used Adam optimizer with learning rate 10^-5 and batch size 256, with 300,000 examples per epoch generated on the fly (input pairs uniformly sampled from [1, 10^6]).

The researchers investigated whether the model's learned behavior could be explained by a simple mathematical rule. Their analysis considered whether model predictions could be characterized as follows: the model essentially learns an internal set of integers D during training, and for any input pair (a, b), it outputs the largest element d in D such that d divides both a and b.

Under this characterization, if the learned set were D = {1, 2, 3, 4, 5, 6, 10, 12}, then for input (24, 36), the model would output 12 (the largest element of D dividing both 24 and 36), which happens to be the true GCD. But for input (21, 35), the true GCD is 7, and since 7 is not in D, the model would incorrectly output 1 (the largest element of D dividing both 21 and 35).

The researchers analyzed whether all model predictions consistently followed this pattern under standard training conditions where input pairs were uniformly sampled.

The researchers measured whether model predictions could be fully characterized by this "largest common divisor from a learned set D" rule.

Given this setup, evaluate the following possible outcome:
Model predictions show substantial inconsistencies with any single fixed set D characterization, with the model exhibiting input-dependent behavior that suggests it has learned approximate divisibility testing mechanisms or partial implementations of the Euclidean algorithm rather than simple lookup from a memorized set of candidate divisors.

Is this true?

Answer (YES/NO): NO